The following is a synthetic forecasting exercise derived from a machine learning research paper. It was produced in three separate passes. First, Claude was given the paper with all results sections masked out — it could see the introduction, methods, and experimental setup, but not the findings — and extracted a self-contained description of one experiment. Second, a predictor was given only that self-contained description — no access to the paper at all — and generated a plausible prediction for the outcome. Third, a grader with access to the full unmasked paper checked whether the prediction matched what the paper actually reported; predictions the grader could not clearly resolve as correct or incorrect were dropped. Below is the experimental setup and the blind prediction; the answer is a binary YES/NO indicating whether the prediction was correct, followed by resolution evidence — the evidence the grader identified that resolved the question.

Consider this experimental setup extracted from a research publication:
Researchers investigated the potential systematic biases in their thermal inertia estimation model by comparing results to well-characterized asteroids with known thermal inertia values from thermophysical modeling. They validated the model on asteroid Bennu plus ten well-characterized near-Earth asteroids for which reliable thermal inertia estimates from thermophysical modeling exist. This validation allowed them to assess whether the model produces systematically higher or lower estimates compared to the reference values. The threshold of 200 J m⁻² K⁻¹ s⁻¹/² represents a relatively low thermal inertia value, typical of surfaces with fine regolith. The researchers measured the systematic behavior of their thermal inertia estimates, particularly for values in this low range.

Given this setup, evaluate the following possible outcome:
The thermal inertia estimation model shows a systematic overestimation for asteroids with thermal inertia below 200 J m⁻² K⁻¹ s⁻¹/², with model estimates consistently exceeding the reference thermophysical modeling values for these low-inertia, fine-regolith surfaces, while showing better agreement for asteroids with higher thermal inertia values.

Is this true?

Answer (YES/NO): NO